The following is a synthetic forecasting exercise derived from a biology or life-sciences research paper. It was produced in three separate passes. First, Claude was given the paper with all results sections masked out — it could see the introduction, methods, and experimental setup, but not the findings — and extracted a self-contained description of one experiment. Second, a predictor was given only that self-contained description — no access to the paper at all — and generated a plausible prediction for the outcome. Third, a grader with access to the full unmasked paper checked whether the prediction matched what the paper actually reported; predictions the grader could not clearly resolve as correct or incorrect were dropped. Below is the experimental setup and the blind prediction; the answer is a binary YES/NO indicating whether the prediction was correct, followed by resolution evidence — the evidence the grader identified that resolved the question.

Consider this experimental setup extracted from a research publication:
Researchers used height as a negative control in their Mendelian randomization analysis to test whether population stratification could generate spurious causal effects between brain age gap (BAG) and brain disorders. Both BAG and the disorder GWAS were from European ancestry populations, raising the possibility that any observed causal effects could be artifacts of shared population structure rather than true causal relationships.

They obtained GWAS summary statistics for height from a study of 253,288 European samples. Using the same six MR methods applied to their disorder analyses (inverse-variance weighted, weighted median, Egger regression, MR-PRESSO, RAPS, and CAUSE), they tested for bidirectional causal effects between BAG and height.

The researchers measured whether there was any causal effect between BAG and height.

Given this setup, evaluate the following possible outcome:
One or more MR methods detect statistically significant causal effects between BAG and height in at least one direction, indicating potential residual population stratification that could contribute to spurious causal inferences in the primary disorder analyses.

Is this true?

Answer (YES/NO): NO